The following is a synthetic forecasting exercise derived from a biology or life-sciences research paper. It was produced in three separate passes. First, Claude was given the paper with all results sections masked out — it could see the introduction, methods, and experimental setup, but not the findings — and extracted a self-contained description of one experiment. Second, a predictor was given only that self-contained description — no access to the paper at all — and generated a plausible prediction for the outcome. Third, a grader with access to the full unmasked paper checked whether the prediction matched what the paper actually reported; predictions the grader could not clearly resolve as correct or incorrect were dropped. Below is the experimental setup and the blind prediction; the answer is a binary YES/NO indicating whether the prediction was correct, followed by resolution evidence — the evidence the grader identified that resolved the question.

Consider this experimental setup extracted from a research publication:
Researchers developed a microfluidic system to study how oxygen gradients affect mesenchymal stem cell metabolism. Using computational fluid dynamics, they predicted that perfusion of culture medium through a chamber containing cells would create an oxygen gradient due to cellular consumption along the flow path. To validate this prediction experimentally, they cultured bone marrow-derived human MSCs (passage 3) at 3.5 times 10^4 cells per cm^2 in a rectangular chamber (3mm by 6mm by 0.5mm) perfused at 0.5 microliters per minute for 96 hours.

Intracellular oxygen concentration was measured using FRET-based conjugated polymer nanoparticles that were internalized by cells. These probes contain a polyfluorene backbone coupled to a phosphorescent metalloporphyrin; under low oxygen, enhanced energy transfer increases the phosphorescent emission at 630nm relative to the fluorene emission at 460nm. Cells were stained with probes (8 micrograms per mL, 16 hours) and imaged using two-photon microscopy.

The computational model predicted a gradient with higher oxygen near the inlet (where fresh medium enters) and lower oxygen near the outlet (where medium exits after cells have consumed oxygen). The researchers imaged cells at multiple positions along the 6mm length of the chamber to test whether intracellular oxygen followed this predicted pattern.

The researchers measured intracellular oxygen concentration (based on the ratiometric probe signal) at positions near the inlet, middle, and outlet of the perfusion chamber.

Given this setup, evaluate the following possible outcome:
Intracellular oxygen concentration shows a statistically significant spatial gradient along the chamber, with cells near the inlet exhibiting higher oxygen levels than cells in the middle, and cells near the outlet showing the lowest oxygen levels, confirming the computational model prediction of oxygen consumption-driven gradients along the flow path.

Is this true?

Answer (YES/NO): YES